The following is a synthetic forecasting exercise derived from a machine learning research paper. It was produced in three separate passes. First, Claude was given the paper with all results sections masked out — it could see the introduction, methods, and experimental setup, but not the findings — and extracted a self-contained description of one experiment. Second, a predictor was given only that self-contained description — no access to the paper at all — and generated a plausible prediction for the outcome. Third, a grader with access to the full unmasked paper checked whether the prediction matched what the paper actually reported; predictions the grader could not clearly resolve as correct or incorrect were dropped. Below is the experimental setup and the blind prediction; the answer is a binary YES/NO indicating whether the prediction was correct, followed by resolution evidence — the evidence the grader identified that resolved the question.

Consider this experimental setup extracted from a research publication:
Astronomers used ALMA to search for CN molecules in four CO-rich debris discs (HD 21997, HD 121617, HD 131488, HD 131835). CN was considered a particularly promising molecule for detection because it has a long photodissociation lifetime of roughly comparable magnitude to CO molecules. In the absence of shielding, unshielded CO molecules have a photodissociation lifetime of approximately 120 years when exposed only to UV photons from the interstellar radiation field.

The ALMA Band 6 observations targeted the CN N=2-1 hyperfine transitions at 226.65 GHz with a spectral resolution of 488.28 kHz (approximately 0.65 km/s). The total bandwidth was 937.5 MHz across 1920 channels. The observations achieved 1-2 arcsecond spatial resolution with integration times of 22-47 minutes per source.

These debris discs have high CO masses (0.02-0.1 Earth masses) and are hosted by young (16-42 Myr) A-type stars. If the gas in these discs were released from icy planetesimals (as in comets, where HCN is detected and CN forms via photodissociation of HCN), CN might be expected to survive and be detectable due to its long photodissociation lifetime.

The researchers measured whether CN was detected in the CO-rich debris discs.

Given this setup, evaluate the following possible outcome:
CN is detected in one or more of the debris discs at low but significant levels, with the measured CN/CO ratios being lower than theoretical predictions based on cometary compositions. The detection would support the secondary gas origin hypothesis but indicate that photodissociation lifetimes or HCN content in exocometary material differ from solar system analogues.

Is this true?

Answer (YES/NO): NO